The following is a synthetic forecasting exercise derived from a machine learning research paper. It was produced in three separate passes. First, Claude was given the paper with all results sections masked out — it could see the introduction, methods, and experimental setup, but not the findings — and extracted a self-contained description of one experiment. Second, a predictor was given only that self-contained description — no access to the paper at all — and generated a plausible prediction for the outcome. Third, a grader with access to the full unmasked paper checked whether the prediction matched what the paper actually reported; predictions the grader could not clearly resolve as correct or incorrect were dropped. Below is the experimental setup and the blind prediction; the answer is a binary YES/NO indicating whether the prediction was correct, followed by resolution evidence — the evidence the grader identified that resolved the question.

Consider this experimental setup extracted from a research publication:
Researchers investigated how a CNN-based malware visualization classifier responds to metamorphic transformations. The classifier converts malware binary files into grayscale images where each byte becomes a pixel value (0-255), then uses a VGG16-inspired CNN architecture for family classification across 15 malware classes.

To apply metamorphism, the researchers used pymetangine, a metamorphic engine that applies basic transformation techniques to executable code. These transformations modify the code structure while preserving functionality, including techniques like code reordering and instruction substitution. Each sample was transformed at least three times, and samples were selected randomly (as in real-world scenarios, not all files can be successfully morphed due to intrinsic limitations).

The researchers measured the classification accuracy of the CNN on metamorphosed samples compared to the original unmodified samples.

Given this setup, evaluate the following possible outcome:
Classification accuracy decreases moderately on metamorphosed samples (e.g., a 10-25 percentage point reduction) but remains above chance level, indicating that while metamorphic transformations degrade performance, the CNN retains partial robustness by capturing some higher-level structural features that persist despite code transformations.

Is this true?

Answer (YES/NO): NO